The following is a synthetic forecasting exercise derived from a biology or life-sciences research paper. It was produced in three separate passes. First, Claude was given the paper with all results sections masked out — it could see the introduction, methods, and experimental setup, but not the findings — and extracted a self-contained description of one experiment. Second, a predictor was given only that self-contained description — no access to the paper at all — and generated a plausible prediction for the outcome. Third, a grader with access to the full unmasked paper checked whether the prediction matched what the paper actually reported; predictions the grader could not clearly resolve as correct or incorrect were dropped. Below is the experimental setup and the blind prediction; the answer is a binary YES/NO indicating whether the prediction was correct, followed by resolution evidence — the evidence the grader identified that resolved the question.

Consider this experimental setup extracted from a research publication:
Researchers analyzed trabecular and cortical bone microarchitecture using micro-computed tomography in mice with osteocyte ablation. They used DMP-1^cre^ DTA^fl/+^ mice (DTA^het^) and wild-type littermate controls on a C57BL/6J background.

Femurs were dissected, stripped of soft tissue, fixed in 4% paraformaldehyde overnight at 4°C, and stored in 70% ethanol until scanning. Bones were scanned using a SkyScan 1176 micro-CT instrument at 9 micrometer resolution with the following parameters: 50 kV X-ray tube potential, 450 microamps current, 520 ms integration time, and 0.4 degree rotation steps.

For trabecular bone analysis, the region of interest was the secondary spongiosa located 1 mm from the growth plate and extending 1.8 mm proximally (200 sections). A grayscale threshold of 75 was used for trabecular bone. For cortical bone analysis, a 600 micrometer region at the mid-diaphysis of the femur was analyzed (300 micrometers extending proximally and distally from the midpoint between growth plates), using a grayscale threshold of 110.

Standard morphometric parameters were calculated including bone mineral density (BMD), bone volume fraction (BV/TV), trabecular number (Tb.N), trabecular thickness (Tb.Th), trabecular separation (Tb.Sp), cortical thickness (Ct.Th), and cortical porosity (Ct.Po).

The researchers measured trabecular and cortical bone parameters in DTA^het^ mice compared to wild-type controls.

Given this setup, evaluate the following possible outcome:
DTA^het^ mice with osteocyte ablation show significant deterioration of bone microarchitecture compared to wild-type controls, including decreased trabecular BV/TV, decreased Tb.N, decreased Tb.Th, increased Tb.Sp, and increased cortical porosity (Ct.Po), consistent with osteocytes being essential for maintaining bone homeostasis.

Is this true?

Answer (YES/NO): YES